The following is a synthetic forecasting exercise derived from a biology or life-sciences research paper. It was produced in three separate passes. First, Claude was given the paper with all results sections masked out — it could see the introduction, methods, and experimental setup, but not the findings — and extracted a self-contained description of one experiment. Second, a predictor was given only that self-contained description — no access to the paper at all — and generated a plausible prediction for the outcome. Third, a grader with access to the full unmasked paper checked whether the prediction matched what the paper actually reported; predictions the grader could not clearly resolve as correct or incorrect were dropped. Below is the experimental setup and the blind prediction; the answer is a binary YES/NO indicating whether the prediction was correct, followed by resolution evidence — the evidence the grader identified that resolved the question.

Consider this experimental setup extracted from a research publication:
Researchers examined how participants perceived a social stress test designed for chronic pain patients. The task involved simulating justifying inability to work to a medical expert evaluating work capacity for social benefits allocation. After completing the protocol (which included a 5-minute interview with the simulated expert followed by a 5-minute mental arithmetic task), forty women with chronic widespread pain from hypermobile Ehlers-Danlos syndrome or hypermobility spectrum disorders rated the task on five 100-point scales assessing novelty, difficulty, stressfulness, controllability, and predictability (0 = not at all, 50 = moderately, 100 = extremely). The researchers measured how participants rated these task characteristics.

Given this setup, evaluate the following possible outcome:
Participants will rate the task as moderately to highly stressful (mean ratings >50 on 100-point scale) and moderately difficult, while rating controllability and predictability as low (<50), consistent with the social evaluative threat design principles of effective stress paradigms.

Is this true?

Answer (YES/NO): NO